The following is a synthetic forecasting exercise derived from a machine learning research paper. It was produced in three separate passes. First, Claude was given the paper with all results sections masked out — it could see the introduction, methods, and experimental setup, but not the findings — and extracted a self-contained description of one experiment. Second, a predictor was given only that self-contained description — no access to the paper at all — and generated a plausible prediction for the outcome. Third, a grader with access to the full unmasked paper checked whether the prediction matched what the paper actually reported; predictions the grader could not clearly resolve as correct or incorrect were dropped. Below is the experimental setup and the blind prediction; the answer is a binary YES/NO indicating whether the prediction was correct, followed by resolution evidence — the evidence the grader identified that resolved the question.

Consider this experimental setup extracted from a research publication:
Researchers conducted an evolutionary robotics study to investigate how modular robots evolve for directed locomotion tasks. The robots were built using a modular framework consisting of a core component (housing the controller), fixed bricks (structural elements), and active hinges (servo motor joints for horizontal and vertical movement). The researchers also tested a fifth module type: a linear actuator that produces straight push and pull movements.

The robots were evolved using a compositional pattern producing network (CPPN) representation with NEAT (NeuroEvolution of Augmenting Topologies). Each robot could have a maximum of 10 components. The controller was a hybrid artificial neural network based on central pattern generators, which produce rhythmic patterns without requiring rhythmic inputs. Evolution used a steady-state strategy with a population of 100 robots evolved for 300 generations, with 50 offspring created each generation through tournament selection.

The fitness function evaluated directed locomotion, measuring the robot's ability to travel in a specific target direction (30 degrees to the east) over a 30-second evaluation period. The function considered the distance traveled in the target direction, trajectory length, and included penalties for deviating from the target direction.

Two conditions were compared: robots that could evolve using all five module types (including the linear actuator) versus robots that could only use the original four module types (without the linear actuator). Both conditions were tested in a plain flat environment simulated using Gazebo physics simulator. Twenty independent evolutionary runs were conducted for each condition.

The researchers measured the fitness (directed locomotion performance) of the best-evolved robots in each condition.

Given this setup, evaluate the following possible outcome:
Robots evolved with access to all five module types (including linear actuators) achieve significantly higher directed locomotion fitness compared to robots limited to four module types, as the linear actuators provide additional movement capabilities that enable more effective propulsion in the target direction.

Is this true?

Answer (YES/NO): NO